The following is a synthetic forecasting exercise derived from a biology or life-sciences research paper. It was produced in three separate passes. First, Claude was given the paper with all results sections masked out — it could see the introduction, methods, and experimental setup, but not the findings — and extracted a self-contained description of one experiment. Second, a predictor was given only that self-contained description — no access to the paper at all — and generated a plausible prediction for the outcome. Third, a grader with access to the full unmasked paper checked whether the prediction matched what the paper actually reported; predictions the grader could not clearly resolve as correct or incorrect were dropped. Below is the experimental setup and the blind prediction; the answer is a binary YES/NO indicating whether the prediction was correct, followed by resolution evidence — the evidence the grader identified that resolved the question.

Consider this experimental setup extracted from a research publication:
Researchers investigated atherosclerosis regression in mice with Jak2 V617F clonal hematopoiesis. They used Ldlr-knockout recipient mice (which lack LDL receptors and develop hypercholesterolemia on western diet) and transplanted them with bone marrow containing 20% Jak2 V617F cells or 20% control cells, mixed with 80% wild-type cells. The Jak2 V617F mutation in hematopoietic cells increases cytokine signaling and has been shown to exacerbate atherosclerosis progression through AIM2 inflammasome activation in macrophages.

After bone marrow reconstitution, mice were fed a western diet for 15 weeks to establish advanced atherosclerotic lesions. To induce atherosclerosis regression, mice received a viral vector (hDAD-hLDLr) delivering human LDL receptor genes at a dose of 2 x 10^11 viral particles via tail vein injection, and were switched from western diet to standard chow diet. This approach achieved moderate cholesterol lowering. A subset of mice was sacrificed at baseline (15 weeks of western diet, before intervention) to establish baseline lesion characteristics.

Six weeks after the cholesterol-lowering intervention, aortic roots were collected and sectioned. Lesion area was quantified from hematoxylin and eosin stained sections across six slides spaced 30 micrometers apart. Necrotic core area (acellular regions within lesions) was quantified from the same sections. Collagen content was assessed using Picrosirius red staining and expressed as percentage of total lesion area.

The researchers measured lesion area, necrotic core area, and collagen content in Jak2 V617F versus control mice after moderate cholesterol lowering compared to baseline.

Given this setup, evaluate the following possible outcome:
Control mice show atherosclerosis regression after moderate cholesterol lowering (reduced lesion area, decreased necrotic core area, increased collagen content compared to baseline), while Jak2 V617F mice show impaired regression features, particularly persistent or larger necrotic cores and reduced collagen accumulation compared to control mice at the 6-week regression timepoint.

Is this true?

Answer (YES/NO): NO